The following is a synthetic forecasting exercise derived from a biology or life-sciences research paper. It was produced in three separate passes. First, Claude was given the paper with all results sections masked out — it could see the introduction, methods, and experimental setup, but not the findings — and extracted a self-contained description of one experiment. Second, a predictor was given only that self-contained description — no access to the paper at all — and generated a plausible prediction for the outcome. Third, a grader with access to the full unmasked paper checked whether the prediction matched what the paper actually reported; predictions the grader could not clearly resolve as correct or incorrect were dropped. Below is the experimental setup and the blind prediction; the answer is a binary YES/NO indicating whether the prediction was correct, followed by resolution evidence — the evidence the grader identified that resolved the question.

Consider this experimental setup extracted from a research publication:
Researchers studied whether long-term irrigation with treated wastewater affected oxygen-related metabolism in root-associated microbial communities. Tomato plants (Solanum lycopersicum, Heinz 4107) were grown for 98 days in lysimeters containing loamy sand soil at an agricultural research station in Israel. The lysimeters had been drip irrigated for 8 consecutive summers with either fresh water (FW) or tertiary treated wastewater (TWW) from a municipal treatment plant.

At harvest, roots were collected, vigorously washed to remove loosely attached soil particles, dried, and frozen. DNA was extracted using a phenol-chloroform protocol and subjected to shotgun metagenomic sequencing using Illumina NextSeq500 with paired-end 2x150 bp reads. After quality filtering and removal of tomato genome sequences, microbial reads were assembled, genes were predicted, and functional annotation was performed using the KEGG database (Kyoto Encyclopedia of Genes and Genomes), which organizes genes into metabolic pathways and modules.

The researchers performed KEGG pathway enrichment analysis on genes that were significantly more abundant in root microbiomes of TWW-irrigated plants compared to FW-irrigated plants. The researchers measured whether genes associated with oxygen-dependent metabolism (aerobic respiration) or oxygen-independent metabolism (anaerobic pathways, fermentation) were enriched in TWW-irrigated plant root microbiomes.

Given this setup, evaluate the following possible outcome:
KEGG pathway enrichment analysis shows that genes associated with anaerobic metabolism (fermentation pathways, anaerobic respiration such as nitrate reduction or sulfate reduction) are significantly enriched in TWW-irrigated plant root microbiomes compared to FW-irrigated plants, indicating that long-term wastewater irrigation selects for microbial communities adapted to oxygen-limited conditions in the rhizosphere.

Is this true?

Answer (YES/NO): YES